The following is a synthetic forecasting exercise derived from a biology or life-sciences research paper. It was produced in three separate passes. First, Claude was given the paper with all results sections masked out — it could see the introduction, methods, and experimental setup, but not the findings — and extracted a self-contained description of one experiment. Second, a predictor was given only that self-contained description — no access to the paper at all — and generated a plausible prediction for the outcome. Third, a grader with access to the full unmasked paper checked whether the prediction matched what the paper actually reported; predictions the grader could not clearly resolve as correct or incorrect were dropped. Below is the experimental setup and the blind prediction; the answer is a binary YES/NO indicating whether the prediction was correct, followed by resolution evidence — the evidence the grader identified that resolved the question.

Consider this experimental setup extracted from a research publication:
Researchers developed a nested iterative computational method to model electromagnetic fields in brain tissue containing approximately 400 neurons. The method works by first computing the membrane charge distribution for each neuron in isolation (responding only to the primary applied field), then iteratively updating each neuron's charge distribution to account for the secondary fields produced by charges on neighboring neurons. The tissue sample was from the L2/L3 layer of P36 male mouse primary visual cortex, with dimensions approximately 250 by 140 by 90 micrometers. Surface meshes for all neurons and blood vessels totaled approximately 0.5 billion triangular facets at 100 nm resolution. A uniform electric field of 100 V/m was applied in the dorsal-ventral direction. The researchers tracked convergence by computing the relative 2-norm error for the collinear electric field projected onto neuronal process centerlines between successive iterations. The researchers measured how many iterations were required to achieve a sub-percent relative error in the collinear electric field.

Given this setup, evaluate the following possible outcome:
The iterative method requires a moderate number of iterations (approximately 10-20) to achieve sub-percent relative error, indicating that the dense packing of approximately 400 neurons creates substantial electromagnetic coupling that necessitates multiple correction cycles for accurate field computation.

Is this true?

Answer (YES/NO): NO